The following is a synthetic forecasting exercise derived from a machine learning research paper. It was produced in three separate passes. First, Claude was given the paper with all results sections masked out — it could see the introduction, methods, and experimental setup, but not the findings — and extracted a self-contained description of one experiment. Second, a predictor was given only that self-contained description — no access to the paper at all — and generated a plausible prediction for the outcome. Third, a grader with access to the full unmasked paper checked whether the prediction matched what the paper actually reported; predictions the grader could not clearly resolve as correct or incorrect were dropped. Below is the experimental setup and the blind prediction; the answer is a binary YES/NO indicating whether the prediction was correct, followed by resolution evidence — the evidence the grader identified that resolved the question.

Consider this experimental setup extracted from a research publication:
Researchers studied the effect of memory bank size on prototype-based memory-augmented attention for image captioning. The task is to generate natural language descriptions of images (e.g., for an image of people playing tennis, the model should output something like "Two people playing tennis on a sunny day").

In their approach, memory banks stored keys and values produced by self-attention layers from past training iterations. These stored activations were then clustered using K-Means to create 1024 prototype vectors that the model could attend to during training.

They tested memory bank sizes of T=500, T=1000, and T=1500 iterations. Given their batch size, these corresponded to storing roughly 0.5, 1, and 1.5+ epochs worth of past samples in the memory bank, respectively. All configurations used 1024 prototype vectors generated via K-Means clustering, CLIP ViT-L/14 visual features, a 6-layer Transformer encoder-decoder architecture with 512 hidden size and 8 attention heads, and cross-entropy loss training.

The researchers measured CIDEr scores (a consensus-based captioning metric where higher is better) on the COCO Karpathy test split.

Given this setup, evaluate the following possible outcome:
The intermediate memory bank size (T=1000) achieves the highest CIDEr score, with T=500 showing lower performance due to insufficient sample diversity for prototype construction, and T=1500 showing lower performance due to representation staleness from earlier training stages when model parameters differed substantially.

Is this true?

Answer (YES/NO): NO